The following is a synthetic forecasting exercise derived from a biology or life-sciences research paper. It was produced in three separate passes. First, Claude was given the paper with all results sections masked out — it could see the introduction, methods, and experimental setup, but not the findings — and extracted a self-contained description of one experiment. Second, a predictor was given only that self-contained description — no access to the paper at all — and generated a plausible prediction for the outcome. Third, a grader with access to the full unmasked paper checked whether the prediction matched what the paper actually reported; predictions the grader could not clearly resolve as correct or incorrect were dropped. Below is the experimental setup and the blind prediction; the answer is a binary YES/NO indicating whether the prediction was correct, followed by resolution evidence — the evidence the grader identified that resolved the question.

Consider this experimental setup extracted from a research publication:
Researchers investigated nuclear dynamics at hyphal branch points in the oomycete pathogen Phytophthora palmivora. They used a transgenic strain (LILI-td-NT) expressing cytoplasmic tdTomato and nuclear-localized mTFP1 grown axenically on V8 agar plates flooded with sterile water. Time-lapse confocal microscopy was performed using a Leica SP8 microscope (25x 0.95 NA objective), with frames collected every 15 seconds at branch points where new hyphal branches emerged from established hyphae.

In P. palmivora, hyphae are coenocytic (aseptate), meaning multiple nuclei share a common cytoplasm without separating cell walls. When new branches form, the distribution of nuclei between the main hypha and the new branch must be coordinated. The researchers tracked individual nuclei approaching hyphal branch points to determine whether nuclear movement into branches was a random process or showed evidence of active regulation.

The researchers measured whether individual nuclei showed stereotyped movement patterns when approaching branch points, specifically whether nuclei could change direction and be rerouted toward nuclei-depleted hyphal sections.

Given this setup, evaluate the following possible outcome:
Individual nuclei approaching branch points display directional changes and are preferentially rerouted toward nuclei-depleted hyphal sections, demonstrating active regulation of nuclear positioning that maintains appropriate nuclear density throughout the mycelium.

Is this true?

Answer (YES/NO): YES